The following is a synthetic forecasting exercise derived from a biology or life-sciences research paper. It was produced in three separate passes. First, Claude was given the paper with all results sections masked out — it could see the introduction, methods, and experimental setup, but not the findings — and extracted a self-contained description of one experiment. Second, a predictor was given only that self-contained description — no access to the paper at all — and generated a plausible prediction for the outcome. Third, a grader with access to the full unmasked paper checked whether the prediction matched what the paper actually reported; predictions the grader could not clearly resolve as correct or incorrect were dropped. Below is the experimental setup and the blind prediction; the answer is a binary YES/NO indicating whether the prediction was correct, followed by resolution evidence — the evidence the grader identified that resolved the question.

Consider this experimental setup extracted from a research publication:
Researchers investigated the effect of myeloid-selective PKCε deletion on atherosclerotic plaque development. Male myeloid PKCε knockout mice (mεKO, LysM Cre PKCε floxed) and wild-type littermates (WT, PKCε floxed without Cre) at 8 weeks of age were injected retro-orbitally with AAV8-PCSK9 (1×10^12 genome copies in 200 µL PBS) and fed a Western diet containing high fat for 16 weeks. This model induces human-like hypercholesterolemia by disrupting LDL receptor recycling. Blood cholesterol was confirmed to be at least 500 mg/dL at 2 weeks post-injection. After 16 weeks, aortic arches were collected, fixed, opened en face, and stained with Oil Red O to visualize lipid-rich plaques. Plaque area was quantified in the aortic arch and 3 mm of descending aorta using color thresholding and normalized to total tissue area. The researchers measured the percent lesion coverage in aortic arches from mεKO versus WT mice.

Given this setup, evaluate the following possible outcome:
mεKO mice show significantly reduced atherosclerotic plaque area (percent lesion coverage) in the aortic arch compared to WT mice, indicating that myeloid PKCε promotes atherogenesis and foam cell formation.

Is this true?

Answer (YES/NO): NO